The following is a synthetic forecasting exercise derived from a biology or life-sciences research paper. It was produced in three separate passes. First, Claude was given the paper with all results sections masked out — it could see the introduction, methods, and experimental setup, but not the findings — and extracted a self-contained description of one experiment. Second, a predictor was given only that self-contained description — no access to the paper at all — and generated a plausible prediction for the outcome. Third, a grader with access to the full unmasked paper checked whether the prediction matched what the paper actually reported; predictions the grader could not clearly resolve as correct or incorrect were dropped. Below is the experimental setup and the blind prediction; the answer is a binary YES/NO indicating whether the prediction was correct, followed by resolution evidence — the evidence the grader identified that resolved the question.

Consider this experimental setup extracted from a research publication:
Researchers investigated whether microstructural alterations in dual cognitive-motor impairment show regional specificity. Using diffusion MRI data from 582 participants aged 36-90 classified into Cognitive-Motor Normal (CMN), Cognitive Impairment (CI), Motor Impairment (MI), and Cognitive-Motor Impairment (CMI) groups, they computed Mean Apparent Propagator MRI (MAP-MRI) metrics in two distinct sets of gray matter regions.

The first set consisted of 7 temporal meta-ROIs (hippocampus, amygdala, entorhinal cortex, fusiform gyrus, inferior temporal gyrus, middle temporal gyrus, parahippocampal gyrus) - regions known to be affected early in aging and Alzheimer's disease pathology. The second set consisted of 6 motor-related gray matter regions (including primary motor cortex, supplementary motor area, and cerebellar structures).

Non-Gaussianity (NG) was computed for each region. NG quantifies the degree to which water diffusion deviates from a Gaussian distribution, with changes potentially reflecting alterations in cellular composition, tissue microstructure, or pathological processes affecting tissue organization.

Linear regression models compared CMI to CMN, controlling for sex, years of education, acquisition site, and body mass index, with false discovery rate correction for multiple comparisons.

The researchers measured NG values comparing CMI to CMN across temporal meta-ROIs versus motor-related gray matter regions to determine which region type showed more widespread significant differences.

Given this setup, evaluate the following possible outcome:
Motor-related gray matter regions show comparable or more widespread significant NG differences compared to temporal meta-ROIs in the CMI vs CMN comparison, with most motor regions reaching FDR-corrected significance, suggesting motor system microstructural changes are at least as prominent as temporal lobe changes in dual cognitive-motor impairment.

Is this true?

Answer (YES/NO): NO